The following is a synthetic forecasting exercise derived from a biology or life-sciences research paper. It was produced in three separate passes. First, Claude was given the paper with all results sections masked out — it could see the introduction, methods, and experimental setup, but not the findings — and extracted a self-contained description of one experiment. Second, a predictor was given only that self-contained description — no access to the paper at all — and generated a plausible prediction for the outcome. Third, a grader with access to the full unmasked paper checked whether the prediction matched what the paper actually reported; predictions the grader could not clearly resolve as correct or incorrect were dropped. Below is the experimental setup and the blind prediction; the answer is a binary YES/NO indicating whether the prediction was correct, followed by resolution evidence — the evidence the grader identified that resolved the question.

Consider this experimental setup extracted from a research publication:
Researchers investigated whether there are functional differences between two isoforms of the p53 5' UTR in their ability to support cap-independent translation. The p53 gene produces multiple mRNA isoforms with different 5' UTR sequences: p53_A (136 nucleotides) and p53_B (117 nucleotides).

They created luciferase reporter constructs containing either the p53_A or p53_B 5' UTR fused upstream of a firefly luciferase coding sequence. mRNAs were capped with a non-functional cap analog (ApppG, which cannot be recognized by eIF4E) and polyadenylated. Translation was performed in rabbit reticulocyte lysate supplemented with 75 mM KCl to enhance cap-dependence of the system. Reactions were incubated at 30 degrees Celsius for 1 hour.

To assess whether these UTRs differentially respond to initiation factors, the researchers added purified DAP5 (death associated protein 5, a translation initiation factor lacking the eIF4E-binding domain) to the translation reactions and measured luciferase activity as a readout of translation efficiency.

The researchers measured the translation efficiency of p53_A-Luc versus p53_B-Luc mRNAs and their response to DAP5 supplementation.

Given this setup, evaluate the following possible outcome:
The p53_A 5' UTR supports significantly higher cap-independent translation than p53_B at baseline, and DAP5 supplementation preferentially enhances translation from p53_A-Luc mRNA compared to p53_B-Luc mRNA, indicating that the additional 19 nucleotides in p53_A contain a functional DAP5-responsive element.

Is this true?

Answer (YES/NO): NO